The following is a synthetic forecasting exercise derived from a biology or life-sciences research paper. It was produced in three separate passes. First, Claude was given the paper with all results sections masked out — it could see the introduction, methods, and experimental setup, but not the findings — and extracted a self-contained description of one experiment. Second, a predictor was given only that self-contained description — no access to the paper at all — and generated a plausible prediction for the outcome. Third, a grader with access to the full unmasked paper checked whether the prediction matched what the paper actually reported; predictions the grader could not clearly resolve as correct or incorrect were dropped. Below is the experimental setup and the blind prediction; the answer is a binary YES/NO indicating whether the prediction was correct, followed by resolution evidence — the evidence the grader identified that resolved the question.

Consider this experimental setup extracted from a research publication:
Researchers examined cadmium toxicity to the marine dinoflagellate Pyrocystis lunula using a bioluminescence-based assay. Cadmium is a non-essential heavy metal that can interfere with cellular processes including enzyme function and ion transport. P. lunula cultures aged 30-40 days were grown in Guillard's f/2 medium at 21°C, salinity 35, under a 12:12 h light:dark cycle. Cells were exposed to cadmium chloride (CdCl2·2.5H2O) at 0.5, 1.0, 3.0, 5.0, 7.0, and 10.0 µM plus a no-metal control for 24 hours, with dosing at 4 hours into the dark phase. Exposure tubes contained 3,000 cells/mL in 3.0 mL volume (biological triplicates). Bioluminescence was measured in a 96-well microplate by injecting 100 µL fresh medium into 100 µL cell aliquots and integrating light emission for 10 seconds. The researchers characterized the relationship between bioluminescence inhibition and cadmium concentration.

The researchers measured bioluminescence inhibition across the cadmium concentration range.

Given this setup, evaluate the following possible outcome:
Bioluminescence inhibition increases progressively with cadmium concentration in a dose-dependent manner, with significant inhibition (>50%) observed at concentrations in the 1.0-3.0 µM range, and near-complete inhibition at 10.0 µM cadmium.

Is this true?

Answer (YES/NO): YES